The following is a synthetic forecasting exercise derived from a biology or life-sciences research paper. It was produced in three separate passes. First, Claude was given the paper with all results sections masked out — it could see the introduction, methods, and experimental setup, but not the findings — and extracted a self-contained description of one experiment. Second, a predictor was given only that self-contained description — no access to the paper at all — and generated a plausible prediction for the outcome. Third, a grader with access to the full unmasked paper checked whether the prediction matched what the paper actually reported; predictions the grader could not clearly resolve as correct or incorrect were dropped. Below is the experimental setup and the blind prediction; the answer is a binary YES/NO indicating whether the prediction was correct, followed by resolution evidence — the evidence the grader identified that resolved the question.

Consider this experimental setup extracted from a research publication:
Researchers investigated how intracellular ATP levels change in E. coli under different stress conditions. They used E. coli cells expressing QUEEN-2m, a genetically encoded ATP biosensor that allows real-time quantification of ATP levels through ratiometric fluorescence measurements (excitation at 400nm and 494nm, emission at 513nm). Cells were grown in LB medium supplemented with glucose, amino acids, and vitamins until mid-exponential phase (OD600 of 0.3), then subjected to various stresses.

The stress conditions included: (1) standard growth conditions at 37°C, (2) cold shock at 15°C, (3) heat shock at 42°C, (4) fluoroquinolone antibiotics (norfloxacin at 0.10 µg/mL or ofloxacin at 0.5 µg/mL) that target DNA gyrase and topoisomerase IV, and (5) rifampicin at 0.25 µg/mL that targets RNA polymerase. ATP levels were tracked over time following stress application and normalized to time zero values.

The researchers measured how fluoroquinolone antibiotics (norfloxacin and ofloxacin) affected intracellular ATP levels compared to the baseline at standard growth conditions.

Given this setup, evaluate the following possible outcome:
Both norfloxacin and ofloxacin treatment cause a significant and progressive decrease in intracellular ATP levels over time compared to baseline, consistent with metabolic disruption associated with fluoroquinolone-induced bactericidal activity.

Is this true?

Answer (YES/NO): NO